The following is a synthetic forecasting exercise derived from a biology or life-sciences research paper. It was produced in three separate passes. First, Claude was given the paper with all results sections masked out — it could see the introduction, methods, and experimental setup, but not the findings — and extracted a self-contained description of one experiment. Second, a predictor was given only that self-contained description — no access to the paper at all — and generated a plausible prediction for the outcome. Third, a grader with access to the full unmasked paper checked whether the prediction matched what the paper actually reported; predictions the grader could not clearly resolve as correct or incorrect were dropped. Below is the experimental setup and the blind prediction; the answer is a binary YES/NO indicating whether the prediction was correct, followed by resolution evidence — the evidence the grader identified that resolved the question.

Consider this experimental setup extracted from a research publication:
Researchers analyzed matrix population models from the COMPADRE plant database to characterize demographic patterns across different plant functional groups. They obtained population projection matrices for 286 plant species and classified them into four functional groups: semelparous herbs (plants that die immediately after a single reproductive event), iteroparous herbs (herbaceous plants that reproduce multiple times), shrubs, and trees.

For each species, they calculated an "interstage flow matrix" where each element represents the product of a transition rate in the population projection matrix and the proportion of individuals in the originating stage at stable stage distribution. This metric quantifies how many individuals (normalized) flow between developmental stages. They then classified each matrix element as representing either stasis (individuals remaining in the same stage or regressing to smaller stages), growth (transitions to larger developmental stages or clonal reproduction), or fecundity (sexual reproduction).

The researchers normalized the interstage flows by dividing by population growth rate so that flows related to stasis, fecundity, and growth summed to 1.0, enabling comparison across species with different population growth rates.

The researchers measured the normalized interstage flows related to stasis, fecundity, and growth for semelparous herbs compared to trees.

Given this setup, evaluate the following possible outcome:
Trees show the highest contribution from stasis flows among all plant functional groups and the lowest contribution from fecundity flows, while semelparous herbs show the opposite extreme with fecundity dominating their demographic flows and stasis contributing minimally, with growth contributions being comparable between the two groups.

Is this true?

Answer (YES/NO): NO